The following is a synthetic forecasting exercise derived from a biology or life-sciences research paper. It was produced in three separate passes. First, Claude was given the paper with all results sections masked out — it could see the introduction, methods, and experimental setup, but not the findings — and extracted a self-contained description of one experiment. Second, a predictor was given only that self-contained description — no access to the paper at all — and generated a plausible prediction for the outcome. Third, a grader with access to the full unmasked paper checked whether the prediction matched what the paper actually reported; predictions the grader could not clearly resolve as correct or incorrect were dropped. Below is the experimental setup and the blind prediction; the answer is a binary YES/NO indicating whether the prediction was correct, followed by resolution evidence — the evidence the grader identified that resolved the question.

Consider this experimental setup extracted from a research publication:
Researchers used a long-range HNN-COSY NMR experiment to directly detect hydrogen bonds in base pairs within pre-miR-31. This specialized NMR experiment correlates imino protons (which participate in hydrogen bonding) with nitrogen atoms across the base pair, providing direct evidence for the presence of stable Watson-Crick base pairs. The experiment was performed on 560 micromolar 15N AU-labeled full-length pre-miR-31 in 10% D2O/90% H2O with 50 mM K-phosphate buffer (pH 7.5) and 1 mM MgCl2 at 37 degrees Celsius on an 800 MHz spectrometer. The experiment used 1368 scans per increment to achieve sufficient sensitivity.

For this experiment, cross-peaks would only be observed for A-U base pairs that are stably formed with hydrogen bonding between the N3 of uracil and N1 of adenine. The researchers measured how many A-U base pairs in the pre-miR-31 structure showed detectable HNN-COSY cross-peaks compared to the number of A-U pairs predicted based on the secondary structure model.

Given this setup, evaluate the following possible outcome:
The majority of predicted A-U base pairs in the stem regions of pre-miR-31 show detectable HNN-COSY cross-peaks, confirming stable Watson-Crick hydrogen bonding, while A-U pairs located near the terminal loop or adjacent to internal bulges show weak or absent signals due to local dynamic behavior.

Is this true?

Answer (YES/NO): NO